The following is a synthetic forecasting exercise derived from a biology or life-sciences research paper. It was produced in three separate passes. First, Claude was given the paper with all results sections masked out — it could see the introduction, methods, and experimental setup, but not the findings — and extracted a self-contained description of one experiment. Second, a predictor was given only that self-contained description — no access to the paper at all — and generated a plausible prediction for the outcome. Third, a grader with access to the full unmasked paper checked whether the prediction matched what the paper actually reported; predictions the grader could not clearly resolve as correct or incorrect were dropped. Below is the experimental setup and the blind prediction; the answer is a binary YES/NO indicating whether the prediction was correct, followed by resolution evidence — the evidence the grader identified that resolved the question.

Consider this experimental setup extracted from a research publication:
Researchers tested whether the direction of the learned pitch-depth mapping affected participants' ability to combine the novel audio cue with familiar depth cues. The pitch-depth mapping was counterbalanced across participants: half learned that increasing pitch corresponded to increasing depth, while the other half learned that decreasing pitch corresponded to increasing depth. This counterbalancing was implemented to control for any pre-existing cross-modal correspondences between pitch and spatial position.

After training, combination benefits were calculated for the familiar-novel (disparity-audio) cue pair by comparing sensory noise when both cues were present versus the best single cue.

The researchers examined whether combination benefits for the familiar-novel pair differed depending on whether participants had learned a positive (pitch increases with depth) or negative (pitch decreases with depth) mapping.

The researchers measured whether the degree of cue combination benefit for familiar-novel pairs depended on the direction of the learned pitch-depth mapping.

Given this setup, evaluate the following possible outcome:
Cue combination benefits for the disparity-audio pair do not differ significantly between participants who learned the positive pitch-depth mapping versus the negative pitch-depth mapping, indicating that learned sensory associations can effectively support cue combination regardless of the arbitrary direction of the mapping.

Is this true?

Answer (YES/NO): YES